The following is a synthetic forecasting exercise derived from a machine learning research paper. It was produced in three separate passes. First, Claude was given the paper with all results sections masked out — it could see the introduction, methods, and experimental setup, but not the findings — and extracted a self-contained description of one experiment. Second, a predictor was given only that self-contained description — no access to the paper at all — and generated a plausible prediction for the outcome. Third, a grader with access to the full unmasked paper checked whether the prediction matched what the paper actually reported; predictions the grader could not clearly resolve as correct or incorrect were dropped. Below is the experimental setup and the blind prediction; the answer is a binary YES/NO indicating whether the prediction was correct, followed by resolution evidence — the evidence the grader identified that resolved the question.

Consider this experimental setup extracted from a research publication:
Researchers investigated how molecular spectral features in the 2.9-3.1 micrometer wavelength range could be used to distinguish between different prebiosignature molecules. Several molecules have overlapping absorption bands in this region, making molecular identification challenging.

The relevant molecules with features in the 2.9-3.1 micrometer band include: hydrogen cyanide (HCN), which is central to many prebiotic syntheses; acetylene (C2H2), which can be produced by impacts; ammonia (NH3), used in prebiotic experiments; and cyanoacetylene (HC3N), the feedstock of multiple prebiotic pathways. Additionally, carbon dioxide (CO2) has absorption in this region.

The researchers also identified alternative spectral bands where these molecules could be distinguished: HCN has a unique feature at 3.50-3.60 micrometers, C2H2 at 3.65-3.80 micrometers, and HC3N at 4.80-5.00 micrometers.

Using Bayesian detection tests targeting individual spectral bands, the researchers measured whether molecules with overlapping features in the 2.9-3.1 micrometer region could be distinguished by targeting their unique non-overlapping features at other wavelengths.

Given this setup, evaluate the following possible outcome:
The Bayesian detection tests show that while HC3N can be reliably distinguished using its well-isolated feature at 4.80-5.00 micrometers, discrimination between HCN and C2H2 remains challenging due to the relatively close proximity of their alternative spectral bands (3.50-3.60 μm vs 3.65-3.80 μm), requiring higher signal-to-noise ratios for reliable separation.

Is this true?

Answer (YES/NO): NO